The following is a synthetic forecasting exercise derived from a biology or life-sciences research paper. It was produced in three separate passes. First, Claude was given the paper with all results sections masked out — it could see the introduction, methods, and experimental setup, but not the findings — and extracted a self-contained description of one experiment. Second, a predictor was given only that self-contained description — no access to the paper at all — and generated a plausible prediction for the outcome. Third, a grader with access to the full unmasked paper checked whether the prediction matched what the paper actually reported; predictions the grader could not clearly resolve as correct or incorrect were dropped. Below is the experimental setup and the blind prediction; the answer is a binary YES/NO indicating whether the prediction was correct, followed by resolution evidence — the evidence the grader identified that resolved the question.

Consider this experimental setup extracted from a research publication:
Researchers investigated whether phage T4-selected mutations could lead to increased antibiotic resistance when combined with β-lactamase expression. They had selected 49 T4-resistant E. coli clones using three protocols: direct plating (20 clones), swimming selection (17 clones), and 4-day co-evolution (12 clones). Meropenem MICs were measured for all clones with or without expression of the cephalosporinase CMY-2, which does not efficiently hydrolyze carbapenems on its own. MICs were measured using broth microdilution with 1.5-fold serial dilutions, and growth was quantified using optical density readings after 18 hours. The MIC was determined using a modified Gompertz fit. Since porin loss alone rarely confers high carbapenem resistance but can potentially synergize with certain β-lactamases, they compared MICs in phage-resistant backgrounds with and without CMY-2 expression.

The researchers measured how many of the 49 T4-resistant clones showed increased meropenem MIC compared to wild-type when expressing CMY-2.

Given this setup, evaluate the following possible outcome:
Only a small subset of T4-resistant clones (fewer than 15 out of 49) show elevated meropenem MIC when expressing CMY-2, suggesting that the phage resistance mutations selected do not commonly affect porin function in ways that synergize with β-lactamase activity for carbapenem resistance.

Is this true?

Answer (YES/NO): YES